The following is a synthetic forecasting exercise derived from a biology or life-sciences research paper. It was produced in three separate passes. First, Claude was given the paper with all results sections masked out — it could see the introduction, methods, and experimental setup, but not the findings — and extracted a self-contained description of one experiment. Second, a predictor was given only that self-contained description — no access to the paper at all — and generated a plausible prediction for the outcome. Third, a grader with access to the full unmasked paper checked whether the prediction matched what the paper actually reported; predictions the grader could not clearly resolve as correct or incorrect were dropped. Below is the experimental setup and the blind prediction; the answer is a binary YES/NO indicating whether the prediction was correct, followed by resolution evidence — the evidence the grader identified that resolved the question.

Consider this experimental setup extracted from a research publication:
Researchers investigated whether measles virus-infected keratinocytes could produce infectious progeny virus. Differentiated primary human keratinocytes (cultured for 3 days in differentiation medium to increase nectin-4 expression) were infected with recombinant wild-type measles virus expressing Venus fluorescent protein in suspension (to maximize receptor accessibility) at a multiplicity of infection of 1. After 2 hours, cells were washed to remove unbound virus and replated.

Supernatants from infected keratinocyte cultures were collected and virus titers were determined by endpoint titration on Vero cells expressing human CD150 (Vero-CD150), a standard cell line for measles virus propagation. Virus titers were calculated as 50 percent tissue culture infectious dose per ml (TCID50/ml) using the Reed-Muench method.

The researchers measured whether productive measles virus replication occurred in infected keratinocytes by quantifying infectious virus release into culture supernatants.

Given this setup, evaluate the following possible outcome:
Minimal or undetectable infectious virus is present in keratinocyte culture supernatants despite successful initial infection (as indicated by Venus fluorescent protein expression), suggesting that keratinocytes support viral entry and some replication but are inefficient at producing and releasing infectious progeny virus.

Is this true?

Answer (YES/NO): NO